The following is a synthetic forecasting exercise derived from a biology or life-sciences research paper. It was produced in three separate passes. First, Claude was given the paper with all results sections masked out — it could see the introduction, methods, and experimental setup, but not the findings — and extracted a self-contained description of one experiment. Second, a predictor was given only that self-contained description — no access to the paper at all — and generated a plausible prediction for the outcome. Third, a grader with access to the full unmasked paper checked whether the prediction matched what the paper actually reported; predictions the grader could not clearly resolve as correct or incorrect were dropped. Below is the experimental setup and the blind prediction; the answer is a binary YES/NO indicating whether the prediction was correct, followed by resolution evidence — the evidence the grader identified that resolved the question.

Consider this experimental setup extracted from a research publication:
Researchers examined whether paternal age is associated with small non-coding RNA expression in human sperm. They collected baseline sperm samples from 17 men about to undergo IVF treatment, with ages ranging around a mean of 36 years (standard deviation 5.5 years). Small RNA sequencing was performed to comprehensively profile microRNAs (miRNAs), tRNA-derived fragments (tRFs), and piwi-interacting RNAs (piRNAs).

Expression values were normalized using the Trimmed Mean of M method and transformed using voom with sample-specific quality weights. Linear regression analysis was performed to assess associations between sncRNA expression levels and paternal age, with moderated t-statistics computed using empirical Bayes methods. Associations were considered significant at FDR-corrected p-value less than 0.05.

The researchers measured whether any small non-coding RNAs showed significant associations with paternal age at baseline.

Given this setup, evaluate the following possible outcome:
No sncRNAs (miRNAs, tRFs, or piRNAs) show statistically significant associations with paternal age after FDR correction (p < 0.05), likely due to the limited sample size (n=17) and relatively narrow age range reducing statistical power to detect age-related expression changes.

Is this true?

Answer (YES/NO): NO